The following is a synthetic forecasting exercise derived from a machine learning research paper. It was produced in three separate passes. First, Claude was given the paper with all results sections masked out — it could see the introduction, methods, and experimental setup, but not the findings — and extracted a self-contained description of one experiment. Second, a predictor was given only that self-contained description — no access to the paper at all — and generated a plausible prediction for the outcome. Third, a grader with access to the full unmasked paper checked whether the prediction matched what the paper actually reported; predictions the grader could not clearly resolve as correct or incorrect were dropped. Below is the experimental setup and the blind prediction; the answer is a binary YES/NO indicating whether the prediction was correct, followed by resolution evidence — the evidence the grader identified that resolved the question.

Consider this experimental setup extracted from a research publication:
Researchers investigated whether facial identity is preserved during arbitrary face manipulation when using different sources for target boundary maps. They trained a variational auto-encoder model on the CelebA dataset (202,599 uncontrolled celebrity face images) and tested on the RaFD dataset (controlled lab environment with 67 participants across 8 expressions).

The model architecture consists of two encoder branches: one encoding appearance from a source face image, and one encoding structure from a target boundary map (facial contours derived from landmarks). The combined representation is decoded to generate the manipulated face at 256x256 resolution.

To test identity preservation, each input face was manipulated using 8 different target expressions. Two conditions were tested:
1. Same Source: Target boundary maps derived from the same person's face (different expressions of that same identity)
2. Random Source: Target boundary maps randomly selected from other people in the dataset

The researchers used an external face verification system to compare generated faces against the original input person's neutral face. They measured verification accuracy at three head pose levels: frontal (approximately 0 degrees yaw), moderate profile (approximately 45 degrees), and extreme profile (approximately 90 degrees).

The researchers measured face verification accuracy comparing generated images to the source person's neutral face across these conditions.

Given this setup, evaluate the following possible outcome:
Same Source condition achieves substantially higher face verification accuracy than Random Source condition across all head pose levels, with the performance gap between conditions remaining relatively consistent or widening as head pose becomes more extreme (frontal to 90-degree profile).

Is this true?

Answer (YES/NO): NO